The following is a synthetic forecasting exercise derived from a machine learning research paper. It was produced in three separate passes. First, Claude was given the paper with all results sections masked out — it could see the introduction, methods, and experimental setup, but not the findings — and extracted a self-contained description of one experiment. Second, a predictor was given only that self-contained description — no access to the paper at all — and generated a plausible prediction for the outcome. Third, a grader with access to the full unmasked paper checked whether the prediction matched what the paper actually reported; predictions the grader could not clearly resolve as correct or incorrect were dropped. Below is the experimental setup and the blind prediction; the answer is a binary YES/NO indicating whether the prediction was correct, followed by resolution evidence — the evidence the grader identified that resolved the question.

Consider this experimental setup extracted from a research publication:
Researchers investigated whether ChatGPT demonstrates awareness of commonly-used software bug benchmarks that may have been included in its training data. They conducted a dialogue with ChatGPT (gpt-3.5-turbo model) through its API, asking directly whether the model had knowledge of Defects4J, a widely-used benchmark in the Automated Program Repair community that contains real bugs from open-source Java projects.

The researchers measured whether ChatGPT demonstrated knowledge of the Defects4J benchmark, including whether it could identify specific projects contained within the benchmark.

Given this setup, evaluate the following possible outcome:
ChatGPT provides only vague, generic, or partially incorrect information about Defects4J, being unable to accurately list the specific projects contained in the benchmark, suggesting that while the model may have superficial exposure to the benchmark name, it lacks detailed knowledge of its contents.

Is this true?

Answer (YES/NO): NO